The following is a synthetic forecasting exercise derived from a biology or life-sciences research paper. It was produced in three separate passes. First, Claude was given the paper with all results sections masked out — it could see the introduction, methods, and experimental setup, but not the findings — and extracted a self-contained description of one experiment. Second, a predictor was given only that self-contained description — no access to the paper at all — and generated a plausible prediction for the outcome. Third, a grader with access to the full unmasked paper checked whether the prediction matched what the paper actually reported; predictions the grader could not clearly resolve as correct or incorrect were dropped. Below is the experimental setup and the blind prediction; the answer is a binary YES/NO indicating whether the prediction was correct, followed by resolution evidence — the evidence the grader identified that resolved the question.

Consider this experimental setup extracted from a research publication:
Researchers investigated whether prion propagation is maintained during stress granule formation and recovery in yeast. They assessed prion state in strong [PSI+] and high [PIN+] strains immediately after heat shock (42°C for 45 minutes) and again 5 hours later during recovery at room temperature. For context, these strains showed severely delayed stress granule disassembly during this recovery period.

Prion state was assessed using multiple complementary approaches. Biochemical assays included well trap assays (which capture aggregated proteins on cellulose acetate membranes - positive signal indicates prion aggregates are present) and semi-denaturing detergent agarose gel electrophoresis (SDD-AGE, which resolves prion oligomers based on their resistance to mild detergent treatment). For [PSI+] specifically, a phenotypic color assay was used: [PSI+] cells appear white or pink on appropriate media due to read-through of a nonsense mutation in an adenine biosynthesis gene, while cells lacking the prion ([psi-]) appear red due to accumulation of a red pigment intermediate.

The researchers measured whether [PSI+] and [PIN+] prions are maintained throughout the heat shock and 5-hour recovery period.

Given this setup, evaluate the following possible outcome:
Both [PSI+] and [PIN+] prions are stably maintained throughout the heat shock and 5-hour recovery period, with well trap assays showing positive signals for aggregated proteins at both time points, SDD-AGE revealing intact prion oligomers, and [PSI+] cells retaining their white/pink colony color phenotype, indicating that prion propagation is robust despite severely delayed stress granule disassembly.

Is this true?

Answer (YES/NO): YES